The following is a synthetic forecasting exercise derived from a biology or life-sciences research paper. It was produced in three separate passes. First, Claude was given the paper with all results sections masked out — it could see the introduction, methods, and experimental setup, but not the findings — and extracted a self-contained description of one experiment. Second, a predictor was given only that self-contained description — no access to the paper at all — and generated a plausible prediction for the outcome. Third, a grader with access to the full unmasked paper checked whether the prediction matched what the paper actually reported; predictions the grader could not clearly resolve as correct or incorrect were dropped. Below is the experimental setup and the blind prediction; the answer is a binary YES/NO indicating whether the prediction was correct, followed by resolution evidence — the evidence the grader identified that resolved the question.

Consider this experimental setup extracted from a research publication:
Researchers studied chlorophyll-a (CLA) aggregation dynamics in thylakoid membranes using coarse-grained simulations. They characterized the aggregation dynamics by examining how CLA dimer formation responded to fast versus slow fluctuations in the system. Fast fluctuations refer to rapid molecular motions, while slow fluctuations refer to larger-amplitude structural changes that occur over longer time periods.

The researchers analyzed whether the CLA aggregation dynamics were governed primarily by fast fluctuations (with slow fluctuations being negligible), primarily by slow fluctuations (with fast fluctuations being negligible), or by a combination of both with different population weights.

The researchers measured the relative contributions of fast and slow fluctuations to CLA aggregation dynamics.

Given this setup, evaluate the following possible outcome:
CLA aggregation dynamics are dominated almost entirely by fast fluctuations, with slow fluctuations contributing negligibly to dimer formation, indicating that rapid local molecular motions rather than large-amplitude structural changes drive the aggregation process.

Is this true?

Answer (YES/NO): NO